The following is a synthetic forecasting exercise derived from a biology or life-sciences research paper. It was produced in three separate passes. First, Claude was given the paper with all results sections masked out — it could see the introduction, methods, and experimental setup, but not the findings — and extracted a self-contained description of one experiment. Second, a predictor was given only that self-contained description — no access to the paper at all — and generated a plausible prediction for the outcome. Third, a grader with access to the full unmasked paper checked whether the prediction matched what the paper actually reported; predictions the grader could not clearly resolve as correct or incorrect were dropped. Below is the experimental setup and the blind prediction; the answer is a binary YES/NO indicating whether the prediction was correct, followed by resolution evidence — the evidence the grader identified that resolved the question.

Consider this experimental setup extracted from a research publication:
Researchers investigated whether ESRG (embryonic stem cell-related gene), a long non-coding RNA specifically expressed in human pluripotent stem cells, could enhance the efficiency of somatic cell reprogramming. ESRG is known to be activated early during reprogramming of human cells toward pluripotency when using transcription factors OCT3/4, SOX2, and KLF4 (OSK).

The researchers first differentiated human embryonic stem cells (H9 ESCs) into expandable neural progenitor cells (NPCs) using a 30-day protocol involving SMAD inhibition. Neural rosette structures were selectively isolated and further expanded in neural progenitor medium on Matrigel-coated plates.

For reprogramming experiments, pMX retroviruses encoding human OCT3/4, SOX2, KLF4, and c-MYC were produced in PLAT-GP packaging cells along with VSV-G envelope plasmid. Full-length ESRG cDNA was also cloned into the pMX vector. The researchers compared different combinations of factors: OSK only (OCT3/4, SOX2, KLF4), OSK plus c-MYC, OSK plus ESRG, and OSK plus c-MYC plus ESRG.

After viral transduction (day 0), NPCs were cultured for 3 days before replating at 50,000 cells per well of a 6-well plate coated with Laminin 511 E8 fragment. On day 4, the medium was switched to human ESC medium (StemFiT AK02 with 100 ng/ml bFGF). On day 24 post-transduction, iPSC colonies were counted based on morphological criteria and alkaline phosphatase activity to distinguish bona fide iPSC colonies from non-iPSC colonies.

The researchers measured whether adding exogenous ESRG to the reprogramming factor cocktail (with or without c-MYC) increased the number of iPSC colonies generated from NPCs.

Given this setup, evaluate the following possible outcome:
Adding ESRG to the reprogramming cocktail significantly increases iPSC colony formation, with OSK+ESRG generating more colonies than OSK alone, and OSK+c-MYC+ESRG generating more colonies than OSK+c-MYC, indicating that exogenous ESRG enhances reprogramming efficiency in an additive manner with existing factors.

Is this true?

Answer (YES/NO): NO